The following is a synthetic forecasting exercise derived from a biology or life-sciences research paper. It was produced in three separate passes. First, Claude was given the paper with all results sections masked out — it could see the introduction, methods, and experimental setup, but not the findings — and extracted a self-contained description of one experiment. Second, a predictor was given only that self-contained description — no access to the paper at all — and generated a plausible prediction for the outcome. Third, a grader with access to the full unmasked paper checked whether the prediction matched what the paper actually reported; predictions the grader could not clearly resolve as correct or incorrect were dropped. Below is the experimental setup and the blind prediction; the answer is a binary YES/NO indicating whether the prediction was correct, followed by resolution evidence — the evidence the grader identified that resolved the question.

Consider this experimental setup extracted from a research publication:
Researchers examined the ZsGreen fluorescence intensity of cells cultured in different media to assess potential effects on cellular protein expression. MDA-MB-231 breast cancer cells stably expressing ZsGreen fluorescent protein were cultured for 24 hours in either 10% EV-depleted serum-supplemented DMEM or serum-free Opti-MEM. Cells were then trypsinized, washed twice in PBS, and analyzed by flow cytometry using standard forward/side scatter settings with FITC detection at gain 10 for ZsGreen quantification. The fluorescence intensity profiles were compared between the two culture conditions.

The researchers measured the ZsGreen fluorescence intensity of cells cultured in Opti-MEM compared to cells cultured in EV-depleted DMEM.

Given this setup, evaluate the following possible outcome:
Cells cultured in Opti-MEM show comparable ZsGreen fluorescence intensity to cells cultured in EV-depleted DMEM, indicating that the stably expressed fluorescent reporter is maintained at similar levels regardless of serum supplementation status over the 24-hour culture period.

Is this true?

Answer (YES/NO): YES